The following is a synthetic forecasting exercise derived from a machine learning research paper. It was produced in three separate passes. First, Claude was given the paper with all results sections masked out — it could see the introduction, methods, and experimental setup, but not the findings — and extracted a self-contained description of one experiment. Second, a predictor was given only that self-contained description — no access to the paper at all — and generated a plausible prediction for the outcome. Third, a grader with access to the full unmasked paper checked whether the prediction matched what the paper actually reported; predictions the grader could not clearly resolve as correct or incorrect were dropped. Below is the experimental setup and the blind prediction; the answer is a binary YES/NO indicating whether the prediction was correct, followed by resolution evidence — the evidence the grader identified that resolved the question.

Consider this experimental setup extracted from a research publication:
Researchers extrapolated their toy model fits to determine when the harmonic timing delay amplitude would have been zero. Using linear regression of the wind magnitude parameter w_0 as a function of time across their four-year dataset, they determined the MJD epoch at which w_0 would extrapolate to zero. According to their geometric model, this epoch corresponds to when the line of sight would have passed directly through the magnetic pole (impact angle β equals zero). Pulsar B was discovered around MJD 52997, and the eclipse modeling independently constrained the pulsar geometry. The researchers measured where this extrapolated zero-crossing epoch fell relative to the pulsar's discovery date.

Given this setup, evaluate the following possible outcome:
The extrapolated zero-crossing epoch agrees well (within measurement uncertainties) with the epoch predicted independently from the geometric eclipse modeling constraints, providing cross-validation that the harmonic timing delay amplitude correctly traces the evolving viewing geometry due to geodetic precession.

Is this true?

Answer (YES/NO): YES